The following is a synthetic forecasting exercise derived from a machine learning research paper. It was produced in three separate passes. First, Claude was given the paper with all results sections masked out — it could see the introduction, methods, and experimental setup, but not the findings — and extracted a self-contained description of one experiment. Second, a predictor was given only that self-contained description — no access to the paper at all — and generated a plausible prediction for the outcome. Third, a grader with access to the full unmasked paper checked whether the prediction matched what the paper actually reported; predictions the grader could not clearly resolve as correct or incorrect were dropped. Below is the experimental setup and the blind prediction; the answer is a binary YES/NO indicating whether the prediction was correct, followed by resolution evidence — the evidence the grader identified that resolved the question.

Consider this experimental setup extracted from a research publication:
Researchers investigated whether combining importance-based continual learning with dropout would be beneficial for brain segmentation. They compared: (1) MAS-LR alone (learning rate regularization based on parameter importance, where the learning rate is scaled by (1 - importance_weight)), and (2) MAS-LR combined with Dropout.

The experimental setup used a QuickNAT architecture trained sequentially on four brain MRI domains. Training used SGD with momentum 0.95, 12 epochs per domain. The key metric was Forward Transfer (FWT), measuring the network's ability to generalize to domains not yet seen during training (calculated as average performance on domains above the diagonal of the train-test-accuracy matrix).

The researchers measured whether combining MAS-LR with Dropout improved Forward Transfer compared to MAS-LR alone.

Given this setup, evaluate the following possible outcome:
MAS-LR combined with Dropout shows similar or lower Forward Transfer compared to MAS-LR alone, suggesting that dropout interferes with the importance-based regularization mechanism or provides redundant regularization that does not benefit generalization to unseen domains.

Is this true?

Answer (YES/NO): NO